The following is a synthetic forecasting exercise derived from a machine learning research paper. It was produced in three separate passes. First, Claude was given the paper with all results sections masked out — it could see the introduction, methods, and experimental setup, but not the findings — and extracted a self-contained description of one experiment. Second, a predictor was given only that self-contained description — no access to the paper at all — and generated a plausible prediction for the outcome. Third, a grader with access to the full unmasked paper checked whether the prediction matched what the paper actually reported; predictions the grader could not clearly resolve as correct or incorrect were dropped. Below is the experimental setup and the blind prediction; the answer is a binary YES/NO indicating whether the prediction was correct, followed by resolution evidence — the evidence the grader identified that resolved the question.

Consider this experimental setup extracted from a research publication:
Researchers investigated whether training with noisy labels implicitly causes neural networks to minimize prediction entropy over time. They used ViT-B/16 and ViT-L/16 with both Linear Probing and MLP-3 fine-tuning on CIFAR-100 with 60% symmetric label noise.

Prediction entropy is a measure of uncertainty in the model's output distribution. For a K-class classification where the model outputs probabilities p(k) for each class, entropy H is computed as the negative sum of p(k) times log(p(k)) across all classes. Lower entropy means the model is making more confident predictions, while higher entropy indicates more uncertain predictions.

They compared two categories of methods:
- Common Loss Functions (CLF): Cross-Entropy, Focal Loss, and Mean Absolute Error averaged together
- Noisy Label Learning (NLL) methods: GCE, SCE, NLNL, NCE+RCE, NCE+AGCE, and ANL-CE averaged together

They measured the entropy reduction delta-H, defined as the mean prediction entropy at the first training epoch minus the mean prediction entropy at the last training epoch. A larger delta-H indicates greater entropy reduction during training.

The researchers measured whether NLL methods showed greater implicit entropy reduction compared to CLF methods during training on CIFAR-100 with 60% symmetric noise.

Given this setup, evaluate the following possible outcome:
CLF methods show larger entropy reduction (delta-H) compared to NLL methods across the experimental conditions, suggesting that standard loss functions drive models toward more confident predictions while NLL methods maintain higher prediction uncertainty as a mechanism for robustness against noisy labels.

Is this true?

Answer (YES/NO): NO